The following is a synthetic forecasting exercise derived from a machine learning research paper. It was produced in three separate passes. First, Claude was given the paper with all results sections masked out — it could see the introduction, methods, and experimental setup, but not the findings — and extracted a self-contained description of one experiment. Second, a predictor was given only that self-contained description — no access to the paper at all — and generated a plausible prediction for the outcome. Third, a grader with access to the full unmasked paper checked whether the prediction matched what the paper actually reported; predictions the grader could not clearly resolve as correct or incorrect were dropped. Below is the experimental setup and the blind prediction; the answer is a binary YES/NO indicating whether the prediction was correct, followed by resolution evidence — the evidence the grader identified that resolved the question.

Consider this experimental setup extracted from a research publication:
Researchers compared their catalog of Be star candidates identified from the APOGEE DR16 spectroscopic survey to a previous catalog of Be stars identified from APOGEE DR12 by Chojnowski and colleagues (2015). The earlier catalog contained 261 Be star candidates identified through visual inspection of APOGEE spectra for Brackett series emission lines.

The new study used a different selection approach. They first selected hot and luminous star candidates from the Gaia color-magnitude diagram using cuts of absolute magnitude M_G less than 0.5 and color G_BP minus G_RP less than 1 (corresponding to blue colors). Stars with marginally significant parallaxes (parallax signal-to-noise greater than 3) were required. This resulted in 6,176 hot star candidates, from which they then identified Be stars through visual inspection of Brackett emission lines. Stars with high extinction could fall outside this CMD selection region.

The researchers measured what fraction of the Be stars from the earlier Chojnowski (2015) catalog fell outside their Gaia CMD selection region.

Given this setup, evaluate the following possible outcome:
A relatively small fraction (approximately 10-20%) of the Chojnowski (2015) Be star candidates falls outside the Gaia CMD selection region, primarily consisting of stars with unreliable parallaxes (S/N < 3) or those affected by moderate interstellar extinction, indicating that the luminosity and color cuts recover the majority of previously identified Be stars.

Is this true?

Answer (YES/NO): NO